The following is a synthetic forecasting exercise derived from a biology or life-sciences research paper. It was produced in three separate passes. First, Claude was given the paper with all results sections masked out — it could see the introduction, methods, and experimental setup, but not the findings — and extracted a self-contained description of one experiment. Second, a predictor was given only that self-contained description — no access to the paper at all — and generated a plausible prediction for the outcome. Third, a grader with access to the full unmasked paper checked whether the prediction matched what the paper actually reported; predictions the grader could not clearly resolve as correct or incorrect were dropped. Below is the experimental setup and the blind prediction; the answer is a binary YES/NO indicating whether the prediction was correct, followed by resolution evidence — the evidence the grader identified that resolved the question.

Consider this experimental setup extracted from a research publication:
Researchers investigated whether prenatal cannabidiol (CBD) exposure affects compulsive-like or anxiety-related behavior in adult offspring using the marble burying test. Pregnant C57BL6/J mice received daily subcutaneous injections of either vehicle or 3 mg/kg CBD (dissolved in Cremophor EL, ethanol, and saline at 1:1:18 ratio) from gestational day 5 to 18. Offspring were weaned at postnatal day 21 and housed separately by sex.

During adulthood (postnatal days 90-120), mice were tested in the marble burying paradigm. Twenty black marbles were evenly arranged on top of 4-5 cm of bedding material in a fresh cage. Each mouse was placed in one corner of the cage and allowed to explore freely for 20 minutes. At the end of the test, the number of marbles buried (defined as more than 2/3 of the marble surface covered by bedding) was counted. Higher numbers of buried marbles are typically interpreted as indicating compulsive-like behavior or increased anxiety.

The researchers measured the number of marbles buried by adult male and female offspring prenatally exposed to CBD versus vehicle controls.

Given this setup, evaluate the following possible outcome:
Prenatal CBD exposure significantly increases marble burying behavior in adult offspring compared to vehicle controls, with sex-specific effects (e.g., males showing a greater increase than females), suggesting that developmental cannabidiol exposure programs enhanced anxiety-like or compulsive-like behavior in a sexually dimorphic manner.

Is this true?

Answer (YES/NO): NO